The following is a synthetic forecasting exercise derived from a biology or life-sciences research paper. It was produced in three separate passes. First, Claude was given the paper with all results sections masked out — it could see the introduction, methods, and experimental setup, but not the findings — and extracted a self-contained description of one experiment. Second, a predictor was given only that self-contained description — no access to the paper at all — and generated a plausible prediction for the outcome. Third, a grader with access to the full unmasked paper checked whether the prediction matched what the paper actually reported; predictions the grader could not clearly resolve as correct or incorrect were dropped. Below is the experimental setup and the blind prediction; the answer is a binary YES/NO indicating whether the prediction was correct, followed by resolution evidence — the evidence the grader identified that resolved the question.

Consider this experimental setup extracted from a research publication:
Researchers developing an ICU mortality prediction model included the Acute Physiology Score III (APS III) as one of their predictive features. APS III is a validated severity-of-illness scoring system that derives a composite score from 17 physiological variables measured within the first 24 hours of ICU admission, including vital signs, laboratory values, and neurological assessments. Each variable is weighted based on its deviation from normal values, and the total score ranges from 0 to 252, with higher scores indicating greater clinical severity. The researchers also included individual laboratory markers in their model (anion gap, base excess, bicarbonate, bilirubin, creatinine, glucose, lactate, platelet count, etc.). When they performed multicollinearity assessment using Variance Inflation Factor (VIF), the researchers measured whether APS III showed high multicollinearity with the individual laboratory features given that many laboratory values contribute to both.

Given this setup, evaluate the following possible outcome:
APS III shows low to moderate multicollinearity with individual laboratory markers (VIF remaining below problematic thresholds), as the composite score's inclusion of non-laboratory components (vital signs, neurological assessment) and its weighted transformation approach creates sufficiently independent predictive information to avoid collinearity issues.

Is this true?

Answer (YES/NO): YES